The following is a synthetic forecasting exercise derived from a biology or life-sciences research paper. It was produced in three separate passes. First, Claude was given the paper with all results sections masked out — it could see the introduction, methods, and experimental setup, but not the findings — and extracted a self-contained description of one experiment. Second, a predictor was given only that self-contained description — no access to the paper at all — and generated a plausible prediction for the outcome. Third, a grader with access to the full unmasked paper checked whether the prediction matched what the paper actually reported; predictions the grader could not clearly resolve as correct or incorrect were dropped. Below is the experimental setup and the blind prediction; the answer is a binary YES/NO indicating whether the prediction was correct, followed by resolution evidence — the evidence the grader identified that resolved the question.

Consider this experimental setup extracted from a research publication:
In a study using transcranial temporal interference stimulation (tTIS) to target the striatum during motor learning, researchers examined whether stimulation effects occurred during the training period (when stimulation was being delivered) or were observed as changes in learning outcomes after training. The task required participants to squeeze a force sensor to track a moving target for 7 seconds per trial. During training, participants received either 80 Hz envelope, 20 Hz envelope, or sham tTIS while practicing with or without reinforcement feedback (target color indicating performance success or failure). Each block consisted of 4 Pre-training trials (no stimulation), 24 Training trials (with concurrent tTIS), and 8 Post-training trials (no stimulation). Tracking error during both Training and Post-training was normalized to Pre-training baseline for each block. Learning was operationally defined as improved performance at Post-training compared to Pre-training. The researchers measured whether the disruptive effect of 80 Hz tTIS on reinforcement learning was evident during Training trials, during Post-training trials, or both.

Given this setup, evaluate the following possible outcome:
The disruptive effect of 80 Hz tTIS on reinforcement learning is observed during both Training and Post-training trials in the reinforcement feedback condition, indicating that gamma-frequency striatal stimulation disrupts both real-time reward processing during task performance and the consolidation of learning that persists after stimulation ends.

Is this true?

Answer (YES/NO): NO